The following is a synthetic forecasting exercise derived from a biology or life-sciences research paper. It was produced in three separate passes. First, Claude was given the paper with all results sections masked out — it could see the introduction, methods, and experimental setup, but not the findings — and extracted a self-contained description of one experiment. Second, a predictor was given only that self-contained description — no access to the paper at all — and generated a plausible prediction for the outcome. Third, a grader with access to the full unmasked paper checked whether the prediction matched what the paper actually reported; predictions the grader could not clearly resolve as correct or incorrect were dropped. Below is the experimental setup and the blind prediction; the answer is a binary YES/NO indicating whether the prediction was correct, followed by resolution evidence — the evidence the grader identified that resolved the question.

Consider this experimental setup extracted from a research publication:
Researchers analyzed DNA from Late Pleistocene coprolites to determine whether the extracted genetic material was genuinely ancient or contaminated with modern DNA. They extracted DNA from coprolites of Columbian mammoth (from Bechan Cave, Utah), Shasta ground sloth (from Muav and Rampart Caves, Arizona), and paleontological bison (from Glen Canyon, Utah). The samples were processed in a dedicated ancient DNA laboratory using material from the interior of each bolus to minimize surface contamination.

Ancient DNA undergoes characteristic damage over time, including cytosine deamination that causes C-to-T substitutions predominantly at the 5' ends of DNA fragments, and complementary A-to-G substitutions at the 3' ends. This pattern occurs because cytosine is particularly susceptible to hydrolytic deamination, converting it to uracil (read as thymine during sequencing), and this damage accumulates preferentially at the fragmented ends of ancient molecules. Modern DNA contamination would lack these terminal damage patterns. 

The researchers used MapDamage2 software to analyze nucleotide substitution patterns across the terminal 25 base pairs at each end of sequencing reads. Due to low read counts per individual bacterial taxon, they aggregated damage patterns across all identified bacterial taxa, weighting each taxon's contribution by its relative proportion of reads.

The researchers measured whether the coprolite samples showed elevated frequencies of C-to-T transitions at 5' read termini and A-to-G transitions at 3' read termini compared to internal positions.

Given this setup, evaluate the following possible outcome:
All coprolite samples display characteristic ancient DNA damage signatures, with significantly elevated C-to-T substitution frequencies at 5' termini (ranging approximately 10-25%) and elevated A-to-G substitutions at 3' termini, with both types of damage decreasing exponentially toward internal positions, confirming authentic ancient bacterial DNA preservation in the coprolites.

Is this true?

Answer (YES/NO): NO